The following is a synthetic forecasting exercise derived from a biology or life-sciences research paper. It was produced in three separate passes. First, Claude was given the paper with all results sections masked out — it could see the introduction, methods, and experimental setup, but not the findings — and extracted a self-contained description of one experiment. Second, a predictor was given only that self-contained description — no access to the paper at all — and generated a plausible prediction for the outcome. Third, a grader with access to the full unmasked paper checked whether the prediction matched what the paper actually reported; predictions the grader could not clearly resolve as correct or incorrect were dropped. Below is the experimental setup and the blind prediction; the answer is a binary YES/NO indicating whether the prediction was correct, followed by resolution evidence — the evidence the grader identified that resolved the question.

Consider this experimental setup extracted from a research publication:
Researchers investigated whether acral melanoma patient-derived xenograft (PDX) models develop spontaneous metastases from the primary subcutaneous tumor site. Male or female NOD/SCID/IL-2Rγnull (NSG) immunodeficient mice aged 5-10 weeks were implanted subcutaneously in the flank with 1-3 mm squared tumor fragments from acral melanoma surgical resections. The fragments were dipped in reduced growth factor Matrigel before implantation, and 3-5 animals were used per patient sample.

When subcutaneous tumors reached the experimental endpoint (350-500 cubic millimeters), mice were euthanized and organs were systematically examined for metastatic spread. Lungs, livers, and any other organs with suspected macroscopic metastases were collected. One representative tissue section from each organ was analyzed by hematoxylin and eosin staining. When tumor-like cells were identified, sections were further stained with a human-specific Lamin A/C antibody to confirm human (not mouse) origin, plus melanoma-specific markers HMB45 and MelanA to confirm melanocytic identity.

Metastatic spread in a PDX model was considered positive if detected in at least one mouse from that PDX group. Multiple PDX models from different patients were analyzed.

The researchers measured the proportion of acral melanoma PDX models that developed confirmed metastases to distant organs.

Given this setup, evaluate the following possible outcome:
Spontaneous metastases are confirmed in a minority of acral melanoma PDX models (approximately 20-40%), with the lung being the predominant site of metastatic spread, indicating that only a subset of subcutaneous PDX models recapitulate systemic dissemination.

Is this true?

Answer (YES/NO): YES